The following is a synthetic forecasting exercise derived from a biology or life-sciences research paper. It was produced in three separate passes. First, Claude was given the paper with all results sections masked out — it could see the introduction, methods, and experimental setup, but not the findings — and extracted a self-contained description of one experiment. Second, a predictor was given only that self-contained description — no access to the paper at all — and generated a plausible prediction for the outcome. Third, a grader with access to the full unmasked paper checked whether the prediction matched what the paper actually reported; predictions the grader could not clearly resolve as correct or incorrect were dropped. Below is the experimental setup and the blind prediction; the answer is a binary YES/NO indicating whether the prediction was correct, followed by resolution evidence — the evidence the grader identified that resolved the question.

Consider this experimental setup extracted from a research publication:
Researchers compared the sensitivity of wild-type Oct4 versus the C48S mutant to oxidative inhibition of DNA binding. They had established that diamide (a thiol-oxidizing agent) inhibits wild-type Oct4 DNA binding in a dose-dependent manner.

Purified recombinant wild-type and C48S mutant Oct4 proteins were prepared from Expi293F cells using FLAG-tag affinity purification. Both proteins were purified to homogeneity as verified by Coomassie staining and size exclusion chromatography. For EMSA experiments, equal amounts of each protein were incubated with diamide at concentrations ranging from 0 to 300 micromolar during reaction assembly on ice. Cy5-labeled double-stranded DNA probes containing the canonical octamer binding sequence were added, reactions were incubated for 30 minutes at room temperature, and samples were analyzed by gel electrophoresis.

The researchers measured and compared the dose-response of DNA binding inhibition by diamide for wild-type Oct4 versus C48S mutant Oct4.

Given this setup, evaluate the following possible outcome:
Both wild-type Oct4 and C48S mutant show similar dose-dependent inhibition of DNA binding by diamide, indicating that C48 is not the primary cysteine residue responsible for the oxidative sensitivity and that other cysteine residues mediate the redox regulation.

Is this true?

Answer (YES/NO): NO